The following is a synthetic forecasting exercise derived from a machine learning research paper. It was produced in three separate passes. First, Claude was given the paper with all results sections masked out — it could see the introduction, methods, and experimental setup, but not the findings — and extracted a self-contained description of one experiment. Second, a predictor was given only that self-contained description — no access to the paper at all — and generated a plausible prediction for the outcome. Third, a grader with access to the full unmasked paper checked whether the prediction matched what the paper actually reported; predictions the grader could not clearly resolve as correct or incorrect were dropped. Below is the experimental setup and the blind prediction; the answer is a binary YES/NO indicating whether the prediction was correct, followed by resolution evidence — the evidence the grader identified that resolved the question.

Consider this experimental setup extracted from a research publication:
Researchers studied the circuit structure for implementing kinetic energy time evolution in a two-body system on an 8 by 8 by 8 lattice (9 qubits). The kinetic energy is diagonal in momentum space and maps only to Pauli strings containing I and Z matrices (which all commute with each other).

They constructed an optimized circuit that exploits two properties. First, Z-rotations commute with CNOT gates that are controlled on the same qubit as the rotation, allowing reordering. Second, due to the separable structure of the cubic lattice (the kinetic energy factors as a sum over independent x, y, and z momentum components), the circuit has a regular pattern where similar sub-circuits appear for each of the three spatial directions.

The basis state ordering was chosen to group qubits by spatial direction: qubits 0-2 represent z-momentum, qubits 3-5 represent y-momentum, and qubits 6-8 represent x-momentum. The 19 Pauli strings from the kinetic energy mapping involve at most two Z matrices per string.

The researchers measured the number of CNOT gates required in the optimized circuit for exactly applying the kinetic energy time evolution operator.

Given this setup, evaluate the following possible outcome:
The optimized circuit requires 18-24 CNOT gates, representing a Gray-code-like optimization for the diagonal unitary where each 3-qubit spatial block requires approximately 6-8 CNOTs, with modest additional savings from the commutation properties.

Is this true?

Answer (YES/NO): YES